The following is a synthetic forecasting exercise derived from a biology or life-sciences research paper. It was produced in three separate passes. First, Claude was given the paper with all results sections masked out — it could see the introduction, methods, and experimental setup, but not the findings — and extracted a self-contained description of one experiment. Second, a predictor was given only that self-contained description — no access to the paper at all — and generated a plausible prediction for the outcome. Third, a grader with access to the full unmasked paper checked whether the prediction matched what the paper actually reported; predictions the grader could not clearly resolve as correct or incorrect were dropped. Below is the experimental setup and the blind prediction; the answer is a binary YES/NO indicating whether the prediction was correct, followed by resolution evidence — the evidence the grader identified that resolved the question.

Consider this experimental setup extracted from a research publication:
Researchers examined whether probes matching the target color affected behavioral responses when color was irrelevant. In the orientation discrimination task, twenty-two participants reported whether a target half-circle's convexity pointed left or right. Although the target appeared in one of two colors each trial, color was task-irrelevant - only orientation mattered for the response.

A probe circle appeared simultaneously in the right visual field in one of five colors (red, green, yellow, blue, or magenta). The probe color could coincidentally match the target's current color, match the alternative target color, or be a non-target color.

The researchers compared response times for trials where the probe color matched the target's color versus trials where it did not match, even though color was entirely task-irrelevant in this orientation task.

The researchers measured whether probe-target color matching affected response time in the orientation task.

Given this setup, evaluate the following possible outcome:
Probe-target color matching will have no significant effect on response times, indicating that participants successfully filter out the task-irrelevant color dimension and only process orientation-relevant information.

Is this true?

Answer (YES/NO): NO